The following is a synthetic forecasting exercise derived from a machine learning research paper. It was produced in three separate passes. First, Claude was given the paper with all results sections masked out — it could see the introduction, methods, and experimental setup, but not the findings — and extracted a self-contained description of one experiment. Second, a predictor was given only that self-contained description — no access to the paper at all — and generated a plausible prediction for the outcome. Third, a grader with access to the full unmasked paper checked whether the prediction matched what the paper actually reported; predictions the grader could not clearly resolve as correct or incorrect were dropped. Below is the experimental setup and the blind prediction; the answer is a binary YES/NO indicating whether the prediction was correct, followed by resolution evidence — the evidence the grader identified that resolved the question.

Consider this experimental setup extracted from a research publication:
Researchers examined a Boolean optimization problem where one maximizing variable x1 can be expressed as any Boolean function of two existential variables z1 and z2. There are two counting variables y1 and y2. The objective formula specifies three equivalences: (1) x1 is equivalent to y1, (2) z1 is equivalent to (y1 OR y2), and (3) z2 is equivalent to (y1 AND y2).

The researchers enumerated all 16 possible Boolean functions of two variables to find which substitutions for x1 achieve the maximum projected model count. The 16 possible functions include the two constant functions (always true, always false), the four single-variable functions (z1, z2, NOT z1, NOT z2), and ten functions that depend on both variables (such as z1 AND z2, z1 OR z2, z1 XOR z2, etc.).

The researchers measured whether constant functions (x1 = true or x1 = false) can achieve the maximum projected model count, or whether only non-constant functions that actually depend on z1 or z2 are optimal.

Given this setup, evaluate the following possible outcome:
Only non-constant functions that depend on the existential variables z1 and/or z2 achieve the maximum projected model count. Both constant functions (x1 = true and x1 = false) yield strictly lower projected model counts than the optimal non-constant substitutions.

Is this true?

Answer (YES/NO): YES